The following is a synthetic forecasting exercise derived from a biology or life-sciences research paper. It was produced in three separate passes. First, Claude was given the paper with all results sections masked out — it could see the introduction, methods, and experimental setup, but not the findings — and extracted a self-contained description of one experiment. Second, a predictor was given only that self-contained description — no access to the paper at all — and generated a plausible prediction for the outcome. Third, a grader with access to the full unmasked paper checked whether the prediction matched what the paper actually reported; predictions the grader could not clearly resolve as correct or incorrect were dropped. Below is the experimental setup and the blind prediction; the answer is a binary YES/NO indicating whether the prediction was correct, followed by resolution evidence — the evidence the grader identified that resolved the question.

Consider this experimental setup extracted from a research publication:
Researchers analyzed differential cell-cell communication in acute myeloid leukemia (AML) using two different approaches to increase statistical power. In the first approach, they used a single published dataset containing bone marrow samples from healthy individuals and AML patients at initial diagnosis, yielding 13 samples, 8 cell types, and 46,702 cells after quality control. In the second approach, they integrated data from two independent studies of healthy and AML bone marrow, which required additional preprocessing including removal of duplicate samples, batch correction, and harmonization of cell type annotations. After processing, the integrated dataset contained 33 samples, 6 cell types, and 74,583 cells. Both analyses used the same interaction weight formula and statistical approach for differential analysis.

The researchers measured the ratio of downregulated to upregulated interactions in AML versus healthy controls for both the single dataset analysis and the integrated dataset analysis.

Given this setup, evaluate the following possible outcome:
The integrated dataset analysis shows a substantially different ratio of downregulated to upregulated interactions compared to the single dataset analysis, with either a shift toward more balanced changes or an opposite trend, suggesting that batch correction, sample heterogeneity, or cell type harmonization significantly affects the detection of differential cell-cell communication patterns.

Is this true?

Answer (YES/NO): NO